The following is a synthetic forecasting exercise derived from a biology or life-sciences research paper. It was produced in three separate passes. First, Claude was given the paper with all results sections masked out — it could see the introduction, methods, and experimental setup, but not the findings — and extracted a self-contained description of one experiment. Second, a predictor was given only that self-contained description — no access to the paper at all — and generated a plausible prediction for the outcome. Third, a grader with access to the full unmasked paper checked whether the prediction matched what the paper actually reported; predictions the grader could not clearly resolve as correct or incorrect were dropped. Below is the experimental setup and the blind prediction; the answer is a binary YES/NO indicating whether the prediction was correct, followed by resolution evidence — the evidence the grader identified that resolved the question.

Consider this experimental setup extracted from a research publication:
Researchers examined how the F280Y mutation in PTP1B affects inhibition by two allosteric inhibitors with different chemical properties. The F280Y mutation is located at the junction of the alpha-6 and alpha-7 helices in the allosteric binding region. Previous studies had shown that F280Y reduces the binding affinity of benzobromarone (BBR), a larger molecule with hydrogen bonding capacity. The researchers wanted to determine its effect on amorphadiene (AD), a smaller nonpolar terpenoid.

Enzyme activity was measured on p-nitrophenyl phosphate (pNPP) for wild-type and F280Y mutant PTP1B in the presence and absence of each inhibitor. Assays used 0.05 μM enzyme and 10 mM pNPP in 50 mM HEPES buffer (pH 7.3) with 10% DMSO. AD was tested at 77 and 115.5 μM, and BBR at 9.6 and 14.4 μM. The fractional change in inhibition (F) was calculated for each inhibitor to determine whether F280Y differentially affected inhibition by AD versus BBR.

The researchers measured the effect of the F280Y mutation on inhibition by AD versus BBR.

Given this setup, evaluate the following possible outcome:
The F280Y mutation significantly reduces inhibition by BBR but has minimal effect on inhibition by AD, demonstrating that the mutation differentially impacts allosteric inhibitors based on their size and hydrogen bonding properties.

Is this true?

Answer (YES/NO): YES